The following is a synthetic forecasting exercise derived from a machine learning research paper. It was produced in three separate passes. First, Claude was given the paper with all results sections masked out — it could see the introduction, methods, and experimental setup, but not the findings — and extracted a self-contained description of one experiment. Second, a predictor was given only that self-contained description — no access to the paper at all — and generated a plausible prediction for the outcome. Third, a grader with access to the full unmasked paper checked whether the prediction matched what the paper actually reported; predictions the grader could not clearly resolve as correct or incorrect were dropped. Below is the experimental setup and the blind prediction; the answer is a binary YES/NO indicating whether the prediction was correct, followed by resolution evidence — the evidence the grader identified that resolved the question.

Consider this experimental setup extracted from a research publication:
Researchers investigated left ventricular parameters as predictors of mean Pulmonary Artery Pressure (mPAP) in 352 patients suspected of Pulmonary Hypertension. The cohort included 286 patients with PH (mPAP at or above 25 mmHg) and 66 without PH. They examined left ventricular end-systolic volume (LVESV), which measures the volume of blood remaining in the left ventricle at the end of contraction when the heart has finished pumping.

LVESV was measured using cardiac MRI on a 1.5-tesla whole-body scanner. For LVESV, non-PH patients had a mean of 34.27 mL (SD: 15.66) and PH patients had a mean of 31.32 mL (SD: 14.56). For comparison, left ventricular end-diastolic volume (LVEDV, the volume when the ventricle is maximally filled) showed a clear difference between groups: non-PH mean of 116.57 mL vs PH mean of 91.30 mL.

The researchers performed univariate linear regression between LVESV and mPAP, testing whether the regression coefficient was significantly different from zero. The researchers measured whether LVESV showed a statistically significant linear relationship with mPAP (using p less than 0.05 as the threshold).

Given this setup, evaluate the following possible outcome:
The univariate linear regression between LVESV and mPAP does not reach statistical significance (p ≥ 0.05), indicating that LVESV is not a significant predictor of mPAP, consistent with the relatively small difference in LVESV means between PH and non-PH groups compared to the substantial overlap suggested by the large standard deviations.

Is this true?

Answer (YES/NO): YES